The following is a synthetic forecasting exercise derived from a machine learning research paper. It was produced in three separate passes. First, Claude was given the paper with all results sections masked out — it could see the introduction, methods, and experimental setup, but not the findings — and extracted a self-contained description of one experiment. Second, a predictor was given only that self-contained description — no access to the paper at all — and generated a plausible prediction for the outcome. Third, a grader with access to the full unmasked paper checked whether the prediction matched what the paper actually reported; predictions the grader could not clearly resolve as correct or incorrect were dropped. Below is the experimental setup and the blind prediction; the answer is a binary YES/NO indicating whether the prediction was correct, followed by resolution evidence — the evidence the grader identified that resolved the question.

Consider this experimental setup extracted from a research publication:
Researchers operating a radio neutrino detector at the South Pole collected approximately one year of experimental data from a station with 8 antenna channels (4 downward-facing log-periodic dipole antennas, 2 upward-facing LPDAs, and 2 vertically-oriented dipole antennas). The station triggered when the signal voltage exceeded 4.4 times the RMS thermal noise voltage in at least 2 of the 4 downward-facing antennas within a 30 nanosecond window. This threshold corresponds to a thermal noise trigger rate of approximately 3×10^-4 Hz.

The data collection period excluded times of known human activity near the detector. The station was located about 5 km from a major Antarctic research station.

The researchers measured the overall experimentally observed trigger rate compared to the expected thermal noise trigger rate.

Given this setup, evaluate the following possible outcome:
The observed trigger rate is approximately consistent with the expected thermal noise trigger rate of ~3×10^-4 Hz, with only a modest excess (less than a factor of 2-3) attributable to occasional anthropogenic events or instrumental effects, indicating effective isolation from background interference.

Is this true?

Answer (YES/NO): NO